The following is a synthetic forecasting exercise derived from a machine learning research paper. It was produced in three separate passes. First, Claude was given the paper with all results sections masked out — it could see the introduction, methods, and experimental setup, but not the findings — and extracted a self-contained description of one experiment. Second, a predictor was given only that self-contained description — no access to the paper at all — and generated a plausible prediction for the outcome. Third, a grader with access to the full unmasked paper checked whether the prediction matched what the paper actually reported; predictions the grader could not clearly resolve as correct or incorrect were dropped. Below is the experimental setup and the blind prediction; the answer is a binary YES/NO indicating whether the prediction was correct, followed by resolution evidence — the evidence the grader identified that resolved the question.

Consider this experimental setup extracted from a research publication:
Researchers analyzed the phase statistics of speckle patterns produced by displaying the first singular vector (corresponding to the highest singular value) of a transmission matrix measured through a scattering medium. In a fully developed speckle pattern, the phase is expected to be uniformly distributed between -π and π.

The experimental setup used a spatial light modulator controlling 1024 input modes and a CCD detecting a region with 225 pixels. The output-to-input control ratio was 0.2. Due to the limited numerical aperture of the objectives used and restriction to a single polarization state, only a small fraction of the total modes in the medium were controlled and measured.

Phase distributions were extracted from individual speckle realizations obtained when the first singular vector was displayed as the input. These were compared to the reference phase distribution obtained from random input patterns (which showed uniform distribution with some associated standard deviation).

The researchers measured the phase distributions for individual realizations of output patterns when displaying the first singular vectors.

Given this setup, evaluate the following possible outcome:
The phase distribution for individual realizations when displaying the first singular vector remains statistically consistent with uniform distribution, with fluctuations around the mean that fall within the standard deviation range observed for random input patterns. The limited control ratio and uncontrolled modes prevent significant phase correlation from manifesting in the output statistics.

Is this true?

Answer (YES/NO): NO